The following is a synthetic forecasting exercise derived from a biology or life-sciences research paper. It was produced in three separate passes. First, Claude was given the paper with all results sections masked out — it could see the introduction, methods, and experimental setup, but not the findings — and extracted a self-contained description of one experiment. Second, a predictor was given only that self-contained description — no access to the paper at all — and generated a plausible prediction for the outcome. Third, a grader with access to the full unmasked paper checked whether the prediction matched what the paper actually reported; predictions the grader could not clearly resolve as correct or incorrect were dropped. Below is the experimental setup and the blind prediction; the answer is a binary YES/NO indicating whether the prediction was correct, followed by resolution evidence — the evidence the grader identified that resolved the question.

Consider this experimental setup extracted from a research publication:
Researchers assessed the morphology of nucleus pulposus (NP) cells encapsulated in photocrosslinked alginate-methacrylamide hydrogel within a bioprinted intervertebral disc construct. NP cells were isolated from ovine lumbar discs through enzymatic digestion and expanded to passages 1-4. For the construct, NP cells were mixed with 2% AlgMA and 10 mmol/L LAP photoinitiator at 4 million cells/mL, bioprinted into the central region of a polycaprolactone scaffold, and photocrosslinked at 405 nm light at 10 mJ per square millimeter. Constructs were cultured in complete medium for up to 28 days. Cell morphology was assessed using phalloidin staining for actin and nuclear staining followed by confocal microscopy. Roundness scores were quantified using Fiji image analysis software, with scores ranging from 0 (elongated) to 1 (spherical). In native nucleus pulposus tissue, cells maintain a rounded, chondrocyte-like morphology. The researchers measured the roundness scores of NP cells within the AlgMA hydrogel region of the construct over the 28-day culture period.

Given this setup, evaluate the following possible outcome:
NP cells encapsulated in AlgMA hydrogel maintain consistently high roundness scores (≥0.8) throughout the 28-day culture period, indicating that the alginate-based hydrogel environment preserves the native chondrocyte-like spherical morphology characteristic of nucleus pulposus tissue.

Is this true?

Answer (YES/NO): YES